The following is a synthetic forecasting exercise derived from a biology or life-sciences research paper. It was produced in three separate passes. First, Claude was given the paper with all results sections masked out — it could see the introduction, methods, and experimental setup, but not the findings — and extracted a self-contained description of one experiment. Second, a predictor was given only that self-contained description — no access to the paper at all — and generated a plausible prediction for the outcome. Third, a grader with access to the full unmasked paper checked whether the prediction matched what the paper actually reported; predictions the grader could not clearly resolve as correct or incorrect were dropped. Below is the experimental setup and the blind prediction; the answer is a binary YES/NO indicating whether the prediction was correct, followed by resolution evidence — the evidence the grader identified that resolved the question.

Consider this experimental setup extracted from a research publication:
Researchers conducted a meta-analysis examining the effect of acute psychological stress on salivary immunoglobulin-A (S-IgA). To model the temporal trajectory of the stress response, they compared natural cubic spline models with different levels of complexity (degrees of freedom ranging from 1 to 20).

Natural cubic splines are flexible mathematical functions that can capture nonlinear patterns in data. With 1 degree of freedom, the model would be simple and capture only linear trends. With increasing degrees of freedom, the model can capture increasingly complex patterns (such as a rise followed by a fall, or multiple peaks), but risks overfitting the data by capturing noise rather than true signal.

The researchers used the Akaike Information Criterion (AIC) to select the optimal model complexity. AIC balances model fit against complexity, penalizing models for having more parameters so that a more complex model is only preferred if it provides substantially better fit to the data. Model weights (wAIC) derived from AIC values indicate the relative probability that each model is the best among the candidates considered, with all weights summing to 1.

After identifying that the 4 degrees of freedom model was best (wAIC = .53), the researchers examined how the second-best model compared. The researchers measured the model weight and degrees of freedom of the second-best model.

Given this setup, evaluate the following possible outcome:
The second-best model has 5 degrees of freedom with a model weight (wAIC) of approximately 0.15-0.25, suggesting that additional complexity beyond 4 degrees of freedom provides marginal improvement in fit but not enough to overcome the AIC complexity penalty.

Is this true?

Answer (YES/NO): YES